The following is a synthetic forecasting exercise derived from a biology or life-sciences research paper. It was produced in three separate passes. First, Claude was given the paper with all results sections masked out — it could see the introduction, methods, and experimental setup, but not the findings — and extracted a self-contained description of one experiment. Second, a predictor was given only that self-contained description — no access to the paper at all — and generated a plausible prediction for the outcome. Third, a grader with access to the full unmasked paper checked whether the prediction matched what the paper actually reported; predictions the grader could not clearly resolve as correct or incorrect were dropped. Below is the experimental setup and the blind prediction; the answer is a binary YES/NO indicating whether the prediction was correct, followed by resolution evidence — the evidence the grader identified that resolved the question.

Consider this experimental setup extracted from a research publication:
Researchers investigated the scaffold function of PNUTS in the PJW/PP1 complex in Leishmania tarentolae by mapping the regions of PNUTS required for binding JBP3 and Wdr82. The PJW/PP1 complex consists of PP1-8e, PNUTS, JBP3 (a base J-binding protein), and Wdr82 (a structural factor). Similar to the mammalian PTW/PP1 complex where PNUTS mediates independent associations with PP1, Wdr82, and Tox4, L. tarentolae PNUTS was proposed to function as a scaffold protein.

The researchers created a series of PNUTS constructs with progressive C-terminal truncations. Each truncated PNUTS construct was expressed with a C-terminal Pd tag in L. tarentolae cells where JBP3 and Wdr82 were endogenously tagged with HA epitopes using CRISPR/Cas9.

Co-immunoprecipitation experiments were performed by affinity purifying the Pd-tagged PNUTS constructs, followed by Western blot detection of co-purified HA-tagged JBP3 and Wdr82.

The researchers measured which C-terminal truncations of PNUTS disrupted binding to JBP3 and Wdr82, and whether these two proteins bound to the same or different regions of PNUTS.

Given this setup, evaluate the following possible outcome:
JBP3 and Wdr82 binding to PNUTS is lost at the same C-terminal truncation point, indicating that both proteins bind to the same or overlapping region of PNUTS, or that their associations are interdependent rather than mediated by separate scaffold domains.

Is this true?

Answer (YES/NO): NO